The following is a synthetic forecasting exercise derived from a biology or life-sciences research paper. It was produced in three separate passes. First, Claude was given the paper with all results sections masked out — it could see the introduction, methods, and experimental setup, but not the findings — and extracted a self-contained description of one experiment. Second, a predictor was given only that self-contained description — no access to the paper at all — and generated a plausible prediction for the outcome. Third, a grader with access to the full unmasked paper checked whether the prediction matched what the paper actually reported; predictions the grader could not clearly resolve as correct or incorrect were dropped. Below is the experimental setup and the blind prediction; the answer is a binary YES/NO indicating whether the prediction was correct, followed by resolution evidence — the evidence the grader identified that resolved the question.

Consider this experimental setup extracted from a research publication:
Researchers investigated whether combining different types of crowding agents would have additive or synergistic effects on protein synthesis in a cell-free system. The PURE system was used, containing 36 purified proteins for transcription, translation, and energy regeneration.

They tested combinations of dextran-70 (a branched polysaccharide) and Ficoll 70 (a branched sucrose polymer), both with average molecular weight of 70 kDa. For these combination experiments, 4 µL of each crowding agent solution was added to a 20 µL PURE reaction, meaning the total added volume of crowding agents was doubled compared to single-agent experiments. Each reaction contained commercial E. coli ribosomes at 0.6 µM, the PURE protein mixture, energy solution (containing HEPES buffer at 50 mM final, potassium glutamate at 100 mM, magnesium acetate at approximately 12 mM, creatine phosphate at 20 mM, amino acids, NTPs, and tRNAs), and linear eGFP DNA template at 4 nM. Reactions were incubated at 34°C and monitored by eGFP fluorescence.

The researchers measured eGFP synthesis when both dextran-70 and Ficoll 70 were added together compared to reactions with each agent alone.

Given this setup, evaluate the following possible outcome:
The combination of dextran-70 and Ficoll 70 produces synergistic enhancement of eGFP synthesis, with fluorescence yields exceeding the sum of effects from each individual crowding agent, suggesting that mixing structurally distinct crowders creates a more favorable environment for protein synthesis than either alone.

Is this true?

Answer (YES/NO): NO